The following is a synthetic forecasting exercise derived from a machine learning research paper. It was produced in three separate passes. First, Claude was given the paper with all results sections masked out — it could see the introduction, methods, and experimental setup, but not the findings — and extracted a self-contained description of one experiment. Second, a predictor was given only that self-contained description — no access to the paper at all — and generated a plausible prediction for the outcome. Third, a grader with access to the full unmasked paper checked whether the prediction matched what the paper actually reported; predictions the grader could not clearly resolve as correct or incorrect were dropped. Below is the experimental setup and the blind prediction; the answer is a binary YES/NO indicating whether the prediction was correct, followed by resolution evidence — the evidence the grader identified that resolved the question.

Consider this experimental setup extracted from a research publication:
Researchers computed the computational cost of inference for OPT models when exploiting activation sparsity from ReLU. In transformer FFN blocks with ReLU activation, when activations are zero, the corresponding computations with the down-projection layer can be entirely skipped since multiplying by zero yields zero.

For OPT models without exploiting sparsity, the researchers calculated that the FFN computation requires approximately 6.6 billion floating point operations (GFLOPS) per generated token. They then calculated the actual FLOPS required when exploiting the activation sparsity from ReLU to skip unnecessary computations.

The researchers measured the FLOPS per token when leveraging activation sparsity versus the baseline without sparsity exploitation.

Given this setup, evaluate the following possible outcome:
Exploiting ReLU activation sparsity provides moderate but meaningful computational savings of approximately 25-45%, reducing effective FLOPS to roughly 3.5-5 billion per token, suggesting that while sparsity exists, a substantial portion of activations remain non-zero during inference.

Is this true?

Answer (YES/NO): YES